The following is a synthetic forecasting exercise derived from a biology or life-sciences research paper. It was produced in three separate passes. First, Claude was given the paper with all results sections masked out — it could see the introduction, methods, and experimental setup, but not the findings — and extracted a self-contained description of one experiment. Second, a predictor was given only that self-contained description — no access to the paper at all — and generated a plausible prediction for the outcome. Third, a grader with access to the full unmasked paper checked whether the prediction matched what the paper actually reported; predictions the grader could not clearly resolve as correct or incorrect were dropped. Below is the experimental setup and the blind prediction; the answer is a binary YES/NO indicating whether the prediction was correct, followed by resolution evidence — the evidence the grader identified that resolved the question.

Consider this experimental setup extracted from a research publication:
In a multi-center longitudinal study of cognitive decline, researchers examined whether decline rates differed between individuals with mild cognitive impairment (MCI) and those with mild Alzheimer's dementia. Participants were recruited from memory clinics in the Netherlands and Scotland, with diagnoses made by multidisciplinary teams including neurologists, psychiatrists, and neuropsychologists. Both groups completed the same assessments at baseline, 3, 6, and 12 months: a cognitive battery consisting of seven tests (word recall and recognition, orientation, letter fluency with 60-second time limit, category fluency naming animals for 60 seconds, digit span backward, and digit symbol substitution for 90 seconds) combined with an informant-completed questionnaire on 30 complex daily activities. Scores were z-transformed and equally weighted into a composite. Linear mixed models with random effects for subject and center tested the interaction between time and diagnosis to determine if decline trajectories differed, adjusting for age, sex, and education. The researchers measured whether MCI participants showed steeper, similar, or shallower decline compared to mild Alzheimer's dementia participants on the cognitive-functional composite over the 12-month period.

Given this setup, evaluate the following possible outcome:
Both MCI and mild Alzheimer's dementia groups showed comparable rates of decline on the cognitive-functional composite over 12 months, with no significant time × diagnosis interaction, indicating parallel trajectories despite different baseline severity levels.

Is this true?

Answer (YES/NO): NO